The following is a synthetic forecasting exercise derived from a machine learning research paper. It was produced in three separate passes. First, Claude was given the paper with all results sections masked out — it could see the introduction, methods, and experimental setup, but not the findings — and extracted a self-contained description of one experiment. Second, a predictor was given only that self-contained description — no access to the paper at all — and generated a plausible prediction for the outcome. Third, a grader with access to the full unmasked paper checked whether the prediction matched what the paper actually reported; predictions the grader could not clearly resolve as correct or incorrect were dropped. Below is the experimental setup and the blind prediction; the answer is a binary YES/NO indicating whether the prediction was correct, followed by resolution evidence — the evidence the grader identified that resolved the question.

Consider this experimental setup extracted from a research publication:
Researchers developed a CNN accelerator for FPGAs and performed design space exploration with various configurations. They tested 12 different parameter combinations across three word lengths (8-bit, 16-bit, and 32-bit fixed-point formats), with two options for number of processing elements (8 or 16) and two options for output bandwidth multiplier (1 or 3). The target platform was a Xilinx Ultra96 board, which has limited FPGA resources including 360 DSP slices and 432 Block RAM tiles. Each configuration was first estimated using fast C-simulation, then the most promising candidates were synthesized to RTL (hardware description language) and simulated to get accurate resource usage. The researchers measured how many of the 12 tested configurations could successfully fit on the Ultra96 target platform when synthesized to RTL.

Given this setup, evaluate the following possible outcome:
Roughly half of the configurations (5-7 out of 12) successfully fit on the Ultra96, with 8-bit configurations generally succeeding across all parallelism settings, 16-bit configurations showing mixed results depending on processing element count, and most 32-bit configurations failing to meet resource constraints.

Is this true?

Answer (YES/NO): NO